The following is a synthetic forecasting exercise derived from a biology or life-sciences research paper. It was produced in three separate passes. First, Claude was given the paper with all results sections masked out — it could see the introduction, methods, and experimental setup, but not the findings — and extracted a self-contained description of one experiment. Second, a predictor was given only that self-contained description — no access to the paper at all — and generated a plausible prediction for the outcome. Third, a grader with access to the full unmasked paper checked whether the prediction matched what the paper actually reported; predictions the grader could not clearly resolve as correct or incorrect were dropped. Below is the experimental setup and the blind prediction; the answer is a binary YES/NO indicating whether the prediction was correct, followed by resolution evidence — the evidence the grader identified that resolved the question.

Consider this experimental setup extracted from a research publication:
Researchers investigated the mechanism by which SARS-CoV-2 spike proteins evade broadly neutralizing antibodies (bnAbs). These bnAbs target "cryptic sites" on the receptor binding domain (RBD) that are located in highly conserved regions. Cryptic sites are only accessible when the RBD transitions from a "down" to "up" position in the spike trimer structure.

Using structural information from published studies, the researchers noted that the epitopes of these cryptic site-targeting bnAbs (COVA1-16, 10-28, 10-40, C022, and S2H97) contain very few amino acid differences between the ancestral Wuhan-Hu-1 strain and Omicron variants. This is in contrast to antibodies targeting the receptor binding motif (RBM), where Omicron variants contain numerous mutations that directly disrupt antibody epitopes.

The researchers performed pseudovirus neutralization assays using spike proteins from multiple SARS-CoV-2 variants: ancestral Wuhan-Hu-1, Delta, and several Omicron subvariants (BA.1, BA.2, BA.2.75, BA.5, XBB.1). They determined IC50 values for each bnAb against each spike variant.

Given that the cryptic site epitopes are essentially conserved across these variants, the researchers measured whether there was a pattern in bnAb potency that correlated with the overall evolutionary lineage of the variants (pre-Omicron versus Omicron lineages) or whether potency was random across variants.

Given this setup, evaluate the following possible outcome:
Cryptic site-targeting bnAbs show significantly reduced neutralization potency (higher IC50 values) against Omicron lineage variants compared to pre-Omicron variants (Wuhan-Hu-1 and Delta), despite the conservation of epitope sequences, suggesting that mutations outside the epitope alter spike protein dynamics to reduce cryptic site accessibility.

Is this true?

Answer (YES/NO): NO